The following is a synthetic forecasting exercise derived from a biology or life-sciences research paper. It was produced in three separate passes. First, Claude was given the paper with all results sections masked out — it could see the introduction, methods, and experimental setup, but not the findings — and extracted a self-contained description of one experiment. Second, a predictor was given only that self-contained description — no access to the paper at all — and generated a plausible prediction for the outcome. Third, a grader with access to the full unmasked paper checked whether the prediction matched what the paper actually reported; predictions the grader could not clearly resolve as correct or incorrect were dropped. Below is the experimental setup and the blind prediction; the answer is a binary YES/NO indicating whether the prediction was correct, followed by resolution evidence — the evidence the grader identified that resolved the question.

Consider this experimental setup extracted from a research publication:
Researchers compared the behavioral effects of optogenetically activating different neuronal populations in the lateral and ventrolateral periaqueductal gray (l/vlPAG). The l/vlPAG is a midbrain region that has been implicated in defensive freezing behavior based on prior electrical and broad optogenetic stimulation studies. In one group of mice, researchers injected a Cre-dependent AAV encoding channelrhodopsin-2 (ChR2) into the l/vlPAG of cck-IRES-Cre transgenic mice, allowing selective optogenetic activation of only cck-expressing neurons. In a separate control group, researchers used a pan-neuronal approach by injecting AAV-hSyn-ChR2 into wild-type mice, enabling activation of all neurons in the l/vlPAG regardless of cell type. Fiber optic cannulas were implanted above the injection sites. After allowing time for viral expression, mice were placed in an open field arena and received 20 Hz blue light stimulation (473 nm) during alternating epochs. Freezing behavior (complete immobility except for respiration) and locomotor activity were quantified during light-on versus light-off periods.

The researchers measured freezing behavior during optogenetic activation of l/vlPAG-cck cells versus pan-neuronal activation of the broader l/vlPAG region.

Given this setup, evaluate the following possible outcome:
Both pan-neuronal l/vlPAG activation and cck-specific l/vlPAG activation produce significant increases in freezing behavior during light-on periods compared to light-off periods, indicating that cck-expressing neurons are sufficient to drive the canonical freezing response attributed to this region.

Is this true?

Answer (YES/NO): NO